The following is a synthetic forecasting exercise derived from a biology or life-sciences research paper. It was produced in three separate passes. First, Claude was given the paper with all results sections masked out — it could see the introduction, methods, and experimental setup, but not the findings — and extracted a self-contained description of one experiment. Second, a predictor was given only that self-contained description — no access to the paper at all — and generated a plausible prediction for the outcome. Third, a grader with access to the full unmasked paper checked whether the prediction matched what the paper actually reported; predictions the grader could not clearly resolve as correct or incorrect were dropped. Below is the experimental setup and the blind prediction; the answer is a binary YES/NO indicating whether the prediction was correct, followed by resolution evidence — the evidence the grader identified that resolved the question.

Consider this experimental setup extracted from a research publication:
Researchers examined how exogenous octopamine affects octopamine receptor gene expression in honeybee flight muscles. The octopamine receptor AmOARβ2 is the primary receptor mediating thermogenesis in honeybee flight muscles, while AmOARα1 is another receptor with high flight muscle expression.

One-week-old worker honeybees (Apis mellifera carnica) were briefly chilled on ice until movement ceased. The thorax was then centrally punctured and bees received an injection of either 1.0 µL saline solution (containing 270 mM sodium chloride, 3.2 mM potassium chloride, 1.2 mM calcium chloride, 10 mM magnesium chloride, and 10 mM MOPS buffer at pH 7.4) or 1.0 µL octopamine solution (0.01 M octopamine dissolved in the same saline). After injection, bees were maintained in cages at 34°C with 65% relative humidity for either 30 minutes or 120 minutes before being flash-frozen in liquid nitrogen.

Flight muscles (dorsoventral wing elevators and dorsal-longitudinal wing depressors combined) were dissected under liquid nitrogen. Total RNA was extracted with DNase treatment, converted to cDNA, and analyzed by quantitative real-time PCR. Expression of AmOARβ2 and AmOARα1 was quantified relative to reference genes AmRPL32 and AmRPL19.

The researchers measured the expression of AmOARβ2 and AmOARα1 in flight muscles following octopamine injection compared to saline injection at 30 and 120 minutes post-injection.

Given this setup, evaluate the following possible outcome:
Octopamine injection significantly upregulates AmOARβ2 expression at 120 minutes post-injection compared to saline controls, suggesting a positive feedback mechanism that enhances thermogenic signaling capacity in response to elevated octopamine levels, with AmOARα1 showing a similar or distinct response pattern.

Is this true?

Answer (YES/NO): NO